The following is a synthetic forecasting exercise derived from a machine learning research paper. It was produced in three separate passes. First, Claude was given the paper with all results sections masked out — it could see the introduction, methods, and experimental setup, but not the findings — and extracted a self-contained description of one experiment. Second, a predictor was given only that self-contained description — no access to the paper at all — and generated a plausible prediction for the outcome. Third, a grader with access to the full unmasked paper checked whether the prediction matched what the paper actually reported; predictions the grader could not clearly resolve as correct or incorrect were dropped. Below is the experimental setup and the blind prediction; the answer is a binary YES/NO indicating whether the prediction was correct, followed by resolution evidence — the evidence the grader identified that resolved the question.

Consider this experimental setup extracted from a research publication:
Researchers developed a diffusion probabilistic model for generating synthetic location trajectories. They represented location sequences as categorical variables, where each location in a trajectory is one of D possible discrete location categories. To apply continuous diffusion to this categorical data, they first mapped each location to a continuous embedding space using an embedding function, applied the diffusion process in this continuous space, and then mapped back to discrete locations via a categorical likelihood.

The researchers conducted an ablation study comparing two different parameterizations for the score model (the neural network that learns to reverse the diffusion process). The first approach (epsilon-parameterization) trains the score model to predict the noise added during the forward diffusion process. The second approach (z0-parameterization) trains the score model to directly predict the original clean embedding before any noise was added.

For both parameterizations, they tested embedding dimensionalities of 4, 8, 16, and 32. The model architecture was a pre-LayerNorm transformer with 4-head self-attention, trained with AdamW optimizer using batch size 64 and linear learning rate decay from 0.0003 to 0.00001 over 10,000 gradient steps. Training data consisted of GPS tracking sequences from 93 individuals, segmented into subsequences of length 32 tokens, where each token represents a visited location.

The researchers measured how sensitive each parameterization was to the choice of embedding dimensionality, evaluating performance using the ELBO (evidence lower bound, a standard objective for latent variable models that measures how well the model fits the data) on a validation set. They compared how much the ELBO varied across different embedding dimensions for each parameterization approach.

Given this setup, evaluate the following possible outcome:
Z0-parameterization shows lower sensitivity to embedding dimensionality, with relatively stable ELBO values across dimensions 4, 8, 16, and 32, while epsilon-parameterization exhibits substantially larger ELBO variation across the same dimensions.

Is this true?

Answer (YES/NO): YES